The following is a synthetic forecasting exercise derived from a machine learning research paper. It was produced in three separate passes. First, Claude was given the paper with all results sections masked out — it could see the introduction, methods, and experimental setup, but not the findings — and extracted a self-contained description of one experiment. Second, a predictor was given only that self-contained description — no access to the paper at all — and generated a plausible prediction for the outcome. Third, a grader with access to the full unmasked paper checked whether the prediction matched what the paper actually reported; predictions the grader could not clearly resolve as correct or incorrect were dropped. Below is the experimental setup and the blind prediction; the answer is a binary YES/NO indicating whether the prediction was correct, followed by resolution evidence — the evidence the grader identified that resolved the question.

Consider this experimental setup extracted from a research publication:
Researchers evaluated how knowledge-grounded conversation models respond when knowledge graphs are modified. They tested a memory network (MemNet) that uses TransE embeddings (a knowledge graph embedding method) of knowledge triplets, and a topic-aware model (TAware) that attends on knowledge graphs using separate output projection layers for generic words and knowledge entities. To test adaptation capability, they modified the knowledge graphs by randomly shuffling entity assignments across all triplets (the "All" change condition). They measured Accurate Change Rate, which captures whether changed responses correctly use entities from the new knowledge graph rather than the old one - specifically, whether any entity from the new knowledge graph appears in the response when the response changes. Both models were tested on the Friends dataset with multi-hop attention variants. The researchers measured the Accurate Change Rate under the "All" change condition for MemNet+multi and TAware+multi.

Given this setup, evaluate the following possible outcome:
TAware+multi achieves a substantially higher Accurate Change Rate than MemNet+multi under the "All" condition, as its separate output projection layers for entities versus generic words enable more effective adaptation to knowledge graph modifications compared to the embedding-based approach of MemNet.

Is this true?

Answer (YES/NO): NO